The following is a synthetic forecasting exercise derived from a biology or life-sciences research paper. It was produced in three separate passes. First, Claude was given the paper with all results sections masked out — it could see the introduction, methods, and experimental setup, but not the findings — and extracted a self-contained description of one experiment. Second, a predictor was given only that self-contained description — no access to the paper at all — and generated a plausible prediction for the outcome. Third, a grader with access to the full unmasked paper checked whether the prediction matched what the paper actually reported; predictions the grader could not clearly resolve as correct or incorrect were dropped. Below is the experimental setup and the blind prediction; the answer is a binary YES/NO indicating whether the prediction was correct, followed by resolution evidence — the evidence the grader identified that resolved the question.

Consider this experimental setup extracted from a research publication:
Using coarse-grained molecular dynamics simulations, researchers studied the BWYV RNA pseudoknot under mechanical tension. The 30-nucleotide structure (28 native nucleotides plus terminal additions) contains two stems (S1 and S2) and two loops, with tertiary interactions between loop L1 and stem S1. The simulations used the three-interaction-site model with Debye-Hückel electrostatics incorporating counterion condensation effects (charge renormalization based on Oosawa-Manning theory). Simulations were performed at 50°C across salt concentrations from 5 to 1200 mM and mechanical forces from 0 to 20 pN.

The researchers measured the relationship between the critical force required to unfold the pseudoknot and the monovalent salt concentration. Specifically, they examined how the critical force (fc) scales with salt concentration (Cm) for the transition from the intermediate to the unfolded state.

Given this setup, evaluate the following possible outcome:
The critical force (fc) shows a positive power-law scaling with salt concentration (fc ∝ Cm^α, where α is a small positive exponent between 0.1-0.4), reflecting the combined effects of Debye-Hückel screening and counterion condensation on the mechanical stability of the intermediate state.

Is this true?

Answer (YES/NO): NO